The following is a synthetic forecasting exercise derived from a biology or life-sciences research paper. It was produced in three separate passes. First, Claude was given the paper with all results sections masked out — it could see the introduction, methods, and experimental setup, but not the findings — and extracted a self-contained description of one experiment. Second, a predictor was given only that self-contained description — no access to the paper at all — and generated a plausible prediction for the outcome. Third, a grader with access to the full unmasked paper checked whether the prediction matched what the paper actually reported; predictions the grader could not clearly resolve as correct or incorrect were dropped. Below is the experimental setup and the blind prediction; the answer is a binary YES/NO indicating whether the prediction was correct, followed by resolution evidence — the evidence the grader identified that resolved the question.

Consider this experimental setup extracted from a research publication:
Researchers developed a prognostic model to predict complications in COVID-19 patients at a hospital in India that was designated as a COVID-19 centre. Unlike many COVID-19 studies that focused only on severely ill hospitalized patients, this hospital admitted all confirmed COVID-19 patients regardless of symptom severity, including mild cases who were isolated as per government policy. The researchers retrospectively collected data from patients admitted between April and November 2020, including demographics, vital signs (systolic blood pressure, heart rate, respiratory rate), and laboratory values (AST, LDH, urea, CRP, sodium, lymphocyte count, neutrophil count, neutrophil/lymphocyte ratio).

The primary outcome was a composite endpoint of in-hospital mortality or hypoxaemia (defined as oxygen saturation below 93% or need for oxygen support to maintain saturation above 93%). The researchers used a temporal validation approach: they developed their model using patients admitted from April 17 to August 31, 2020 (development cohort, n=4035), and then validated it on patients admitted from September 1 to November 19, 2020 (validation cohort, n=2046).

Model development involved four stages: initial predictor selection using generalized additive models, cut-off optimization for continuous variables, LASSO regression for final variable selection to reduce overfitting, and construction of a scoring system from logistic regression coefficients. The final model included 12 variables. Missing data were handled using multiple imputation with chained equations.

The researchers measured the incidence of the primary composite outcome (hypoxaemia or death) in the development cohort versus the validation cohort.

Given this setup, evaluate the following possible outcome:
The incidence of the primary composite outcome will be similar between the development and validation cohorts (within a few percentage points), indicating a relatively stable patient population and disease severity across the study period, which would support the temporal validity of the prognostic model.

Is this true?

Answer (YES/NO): NO